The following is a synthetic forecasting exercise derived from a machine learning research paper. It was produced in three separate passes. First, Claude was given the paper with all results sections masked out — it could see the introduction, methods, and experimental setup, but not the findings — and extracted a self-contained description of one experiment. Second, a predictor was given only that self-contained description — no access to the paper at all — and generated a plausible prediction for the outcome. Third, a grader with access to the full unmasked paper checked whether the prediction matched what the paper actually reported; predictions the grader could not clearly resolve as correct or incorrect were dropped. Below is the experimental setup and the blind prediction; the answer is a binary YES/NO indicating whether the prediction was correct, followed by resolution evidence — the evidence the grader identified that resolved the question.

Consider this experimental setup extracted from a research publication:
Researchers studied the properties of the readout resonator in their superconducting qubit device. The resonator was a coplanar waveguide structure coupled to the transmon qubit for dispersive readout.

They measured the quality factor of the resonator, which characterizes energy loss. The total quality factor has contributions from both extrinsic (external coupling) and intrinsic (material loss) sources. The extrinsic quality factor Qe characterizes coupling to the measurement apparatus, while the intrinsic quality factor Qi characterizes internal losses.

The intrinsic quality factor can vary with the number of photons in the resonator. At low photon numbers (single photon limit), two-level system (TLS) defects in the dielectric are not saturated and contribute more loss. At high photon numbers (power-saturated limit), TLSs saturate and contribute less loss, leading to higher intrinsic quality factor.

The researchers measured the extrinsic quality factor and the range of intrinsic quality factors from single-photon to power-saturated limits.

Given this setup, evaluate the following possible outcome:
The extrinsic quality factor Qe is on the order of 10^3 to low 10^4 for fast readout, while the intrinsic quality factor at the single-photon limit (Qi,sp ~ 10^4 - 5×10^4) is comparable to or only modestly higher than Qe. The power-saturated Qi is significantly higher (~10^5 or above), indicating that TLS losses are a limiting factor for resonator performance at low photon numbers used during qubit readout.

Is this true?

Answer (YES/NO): YES